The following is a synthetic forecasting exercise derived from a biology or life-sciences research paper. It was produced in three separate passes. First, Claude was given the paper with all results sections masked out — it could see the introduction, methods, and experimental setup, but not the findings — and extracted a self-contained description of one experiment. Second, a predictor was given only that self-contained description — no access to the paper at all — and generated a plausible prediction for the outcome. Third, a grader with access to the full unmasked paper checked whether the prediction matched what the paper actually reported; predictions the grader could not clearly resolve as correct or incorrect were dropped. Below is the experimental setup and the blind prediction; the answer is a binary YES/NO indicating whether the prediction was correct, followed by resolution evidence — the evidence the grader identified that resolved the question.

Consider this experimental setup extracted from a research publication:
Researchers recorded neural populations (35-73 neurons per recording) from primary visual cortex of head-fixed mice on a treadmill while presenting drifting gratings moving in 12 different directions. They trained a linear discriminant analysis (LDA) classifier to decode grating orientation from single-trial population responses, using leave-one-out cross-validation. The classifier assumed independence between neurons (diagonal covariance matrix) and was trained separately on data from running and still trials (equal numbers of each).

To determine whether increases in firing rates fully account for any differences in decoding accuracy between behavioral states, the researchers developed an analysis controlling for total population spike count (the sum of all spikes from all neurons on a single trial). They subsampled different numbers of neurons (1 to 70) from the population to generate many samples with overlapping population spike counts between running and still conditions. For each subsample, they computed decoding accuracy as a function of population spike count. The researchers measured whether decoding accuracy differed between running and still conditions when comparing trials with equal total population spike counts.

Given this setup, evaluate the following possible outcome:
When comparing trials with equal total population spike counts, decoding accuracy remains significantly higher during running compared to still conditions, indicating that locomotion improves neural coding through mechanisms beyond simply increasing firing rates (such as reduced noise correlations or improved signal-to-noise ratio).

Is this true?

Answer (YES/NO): YES